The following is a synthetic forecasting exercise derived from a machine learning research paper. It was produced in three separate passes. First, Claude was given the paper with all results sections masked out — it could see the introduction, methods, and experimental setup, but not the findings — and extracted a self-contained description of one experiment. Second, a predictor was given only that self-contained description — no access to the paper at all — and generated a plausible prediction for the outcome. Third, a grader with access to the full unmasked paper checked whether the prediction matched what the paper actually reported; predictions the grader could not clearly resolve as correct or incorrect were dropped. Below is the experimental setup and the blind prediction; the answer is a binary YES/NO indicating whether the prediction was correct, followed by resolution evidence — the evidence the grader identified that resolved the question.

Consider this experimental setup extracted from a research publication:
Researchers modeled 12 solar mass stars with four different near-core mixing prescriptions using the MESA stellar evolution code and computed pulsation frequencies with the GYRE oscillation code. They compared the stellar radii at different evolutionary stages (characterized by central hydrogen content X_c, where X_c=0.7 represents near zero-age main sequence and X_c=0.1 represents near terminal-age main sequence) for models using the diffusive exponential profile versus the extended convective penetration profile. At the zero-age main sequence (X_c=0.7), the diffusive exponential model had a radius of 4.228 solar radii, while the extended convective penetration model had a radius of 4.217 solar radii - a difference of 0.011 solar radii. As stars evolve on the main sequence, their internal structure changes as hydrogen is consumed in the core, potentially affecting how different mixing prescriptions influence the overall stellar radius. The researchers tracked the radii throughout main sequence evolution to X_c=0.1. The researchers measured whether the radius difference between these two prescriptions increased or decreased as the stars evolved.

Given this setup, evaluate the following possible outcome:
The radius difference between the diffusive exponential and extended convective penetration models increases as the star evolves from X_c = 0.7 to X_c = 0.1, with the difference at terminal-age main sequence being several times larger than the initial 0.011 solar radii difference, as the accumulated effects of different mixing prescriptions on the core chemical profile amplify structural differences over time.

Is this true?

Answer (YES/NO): YES